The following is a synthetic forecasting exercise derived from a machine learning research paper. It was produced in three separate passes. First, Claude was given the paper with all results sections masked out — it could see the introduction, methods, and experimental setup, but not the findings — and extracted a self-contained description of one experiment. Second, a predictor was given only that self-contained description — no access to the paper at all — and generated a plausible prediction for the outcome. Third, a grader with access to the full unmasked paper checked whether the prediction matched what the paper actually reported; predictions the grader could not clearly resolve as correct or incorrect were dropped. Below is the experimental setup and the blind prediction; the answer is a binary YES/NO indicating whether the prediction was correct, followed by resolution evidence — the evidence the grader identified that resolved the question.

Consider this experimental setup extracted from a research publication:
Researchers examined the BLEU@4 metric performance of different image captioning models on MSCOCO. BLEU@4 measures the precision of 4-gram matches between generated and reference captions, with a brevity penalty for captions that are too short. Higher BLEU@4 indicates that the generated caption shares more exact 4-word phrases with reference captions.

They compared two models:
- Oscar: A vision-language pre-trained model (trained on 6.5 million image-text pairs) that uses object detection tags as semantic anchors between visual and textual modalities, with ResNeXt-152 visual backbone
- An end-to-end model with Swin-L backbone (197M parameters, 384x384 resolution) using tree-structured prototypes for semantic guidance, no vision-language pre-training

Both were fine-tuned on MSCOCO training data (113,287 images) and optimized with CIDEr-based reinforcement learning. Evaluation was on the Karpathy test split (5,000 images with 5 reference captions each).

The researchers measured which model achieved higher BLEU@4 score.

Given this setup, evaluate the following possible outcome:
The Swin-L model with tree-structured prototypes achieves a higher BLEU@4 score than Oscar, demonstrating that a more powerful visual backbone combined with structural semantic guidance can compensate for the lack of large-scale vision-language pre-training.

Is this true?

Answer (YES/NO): NO